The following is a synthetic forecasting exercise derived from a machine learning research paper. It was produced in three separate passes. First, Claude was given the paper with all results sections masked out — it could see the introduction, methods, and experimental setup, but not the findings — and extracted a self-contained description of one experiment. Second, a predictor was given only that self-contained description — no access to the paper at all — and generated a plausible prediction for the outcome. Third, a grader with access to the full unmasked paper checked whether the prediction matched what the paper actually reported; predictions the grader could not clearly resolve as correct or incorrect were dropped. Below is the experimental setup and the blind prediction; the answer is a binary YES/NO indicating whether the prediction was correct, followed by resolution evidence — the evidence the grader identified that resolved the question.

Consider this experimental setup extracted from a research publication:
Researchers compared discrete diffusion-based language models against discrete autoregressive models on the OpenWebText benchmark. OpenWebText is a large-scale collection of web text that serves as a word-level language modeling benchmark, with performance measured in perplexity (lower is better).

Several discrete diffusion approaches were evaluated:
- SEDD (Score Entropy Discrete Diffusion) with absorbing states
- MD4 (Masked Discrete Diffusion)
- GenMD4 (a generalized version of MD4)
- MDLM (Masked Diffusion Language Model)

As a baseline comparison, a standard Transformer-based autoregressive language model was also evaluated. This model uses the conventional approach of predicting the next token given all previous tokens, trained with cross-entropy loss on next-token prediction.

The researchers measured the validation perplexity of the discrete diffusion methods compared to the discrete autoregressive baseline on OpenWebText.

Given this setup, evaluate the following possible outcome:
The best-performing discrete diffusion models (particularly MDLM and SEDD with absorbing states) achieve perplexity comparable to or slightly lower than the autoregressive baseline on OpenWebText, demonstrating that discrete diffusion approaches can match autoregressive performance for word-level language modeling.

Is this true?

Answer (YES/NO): NO